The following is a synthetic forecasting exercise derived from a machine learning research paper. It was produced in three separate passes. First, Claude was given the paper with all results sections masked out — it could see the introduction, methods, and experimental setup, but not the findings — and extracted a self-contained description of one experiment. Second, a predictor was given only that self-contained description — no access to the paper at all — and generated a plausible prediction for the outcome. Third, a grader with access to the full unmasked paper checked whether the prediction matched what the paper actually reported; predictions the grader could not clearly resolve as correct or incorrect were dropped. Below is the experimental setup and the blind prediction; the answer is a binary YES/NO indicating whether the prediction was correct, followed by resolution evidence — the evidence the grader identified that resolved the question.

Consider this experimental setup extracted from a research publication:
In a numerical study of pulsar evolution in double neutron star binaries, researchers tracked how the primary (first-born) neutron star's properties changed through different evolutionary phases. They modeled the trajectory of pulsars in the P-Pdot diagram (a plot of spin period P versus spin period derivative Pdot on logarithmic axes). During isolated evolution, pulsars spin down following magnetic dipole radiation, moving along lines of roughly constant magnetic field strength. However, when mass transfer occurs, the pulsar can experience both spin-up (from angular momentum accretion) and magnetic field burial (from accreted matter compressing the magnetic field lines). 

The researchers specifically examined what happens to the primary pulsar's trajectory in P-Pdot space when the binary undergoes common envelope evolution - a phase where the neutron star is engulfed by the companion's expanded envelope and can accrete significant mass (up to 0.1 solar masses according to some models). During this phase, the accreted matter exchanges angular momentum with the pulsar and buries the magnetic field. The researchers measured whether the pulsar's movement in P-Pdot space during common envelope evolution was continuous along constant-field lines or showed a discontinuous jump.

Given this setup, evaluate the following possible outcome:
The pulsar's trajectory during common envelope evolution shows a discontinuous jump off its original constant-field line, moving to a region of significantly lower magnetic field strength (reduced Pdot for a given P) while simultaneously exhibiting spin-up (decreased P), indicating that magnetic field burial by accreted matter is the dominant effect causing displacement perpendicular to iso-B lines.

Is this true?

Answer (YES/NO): YES